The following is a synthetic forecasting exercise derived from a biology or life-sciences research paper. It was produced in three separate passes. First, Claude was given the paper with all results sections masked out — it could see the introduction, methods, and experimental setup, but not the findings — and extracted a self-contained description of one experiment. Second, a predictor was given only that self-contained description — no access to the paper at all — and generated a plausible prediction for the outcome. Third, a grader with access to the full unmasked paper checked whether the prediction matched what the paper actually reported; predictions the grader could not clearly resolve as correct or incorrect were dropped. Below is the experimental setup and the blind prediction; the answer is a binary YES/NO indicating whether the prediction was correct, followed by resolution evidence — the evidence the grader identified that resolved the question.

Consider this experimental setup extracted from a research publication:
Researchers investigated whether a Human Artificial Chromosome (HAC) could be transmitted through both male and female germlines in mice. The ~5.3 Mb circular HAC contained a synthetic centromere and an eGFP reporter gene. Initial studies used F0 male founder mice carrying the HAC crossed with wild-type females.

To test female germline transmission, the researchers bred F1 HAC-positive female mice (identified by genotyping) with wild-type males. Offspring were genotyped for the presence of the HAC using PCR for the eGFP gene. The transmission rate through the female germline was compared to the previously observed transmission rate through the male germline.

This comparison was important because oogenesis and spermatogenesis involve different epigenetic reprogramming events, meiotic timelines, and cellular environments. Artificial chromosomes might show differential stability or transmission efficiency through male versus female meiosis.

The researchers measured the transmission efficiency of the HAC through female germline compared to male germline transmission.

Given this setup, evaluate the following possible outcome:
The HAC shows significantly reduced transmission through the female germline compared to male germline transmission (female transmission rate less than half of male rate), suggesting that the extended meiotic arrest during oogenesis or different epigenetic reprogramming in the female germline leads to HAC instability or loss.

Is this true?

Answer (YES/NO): NO